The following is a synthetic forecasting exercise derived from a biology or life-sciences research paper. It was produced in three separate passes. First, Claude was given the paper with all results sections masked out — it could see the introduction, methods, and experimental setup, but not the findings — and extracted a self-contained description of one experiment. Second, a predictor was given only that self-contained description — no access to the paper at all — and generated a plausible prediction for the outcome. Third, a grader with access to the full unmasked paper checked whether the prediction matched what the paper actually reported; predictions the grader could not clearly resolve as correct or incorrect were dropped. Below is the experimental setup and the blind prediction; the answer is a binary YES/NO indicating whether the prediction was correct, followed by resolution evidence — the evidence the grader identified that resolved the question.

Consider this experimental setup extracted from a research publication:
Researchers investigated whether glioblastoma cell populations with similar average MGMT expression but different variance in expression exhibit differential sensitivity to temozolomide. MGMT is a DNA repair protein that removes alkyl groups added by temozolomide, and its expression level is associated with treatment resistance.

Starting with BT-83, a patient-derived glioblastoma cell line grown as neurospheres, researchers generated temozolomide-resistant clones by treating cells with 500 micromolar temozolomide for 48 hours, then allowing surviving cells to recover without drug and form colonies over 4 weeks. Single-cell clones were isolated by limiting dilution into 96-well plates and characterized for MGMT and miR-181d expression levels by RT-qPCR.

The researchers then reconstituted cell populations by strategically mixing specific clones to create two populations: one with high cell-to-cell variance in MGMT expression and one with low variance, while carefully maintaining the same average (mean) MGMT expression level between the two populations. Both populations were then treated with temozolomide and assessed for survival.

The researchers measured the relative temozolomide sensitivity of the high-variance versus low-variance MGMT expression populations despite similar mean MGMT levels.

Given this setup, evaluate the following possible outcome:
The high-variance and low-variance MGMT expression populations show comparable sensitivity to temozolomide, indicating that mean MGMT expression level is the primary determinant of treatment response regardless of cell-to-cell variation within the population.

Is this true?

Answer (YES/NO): NO